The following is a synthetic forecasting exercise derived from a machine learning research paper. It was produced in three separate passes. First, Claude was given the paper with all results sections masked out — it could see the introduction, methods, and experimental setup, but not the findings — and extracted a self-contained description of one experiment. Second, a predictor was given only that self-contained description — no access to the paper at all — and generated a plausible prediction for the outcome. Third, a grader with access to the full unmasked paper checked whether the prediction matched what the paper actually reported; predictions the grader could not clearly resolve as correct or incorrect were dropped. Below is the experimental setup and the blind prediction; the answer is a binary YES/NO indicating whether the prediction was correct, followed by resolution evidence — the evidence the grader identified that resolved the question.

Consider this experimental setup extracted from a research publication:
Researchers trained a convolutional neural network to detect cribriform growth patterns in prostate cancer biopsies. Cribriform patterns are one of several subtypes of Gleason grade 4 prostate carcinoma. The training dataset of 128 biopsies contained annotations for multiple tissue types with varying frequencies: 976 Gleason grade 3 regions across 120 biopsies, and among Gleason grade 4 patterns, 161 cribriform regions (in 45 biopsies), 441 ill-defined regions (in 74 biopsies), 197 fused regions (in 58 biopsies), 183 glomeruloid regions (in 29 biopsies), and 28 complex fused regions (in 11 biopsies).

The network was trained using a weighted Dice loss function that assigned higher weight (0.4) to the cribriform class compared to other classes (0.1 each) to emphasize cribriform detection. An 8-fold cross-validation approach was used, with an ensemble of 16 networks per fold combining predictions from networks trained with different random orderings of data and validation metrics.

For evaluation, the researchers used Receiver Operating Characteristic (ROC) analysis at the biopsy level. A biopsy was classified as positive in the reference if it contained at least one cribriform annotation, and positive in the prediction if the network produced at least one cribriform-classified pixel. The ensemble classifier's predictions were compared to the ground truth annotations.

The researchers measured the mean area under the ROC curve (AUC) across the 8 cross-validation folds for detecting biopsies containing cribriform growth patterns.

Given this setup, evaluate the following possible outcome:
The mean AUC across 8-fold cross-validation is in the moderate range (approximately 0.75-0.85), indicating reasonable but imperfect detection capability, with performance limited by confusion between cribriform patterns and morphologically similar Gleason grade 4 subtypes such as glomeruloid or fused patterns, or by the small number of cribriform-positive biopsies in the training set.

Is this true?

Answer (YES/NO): YES